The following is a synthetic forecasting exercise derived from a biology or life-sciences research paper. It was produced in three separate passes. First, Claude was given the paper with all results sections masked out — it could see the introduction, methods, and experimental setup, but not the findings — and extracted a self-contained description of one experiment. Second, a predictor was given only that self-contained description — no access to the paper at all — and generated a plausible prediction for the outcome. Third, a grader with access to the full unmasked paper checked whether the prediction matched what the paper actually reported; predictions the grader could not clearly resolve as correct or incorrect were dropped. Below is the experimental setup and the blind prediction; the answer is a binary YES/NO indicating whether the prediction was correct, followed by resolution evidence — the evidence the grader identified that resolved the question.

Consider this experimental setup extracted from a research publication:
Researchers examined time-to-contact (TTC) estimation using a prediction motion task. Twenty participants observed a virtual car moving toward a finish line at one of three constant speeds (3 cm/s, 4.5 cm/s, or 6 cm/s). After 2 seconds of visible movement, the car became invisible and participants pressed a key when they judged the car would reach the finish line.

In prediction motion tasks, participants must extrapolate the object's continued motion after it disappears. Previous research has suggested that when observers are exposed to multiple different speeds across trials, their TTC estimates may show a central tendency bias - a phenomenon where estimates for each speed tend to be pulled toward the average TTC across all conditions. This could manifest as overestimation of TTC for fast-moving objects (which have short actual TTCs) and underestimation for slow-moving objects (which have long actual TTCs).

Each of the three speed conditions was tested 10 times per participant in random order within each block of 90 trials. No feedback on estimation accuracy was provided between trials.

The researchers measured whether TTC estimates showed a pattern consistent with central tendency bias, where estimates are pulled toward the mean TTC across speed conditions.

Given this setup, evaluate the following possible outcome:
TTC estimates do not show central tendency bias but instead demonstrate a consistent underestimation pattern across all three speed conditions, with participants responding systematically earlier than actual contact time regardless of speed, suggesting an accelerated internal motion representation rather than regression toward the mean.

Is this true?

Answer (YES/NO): YES